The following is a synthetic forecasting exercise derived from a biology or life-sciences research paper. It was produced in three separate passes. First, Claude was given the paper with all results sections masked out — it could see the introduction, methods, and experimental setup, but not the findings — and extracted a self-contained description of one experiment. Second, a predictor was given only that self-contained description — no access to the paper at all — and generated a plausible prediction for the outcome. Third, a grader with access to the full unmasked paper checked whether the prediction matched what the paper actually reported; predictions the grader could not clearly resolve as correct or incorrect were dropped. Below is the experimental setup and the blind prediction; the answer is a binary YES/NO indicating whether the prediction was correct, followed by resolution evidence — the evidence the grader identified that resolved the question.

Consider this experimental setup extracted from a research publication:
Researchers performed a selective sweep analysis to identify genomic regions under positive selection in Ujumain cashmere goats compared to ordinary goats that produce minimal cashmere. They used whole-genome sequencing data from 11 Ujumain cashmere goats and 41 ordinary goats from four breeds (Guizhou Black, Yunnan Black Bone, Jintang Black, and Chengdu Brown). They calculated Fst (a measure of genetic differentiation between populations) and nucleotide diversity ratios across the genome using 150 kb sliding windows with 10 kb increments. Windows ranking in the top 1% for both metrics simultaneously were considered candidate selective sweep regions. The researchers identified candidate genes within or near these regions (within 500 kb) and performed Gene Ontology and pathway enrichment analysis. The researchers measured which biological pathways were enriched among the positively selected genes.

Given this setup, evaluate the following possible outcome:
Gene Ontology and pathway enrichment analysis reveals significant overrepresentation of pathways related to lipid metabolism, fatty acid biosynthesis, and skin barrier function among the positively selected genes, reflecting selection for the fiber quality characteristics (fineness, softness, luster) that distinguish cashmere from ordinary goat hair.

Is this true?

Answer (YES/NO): NO